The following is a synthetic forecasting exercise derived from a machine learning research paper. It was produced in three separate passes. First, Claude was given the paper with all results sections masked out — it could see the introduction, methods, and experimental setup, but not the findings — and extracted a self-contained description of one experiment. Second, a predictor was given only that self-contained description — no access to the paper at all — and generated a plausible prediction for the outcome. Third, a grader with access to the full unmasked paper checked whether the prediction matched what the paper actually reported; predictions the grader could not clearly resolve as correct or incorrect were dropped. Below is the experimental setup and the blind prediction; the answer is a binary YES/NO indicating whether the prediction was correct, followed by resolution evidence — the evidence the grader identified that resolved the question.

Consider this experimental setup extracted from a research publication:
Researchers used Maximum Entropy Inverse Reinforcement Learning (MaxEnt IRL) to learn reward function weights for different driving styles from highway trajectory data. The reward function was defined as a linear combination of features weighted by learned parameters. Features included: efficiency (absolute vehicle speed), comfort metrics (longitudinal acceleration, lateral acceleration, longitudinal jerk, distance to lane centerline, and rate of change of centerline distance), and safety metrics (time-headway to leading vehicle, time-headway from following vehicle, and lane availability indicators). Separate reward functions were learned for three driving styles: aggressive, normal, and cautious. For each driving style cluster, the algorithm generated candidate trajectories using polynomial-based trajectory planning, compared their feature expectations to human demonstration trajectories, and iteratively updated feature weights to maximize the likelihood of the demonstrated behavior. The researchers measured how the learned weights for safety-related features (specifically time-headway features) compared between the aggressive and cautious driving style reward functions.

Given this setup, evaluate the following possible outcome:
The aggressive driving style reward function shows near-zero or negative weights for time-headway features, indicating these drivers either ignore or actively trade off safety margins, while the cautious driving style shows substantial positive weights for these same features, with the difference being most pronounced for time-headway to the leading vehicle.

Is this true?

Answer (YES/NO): NO